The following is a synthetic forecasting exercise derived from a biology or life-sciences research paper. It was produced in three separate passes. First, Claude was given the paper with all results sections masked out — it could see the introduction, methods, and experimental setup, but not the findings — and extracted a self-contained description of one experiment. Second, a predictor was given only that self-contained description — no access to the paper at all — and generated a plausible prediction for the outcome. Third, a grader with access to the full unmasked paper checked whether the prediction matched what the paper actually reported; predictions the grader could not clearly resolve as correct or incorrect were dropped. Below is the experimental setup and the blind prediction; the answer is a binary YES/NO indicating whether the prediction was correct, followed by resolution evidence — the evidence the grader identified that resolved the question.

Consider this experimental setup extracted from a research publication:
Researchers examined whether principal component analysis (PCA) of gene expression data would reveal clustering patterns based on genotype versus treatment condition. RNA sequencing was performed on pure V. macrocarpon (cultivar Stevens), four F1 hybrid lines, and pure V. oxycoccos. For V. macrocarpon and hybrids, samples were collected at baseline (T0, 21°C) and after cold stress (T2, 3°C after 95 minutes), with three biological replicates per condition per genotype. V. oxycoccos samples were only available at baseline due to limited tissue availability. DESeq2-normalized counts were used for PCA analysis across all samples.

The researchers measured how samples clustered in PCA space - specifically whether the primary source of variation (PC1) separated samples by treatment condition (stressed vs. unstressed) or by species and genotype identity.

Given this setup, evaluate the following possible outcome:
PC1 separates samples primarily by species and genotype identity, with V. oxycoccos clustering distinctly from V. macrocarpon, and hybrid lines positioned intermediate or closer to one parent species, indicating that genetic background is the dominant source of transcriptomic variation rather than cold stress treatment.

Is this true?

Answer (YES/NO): YES